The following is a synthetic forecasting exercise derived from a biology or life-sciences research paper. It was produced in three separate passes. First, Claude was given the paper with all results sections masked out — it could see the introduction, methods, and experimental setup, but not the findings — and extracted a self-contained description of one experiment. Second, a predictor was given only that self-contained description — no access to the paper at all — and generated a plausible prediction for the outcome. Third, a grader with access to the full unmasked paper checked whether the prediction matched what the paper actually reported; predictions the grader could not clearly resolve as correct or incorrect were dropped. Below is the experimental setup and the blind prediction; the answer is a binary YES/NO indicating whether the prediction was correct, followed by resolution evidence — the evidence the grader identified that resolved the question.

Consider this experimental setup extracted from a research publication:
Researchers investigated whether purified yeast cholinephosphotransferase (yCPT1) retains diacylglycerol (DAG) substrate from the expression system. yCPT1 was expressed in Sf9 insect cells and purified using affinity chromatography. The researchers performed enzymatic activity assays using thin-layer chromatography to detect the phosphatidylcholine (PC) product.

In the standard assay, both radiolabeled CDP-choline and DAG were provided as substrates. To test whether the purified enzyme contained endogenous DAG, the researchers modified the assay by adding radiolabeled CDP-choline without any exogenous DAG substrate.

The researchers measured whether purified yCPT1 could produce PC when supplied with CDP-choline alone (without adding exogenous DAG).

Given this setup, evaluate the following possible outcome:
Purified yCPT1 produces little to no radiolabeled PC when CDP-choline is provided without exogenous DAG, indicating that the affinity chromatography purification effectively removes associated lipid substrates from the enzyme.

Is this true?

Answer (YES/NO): NO